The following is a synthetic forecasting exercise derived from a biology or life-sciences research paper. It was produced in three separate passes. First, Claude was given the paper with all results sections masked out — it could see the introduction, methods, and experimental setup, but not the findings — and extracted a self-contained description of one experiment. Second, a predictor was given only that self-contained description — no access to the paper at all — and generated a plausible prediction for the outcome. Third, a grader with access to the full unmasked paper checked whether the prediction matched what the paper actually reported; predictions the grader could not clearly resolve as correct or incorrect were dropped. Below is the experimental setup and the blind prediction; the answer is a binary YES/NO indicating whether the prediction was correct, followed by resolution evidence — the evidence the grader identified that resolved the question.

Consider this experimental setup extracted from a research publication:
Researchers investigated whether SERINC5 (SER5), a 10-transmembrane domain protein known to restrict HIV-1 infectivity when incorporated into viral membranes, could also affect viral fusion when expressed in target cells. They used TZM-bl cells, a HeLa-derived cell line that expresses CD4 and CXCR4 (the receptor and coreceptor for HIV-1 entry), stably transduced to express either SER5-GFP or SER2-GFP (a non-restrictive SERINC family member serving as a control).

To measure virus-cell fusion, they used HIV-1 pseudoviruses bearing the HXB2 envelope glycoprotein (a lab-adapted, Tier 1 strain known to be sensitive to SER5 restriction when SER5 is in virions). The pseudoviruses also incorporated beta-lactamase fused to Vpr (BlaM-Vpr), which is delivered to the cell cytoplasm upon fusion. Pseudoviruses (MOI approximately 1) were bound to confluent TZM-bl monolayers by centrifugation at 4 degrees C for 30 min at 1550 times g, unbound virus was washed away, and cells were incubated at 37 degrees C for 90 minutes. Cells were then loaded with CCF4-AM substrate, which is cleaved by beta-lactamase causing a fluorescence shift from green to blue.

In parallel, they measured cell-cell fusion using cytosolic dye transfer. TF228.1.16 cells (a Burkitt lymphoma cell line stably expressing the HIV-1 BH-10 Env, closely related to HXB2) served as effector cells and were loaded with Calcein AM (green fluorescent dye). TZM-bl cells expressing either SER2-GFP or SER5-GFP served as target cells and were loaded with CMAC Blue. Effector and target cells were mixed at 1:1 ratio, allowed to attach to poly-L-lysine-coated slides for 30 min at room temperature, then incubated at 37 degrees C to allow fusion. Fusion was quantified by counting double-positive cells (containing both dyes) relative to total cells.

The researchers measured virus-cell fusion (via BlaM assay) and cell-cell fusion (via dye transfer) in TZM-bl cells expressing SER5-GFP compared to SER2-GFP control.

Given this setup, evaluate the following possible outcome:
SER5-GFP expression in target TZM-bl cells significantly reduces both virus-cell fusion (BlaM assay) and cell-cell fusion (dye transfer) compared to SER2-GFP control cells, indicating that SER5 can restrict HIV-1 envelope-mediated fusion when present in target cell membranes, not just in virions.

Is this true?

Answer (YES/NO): NO